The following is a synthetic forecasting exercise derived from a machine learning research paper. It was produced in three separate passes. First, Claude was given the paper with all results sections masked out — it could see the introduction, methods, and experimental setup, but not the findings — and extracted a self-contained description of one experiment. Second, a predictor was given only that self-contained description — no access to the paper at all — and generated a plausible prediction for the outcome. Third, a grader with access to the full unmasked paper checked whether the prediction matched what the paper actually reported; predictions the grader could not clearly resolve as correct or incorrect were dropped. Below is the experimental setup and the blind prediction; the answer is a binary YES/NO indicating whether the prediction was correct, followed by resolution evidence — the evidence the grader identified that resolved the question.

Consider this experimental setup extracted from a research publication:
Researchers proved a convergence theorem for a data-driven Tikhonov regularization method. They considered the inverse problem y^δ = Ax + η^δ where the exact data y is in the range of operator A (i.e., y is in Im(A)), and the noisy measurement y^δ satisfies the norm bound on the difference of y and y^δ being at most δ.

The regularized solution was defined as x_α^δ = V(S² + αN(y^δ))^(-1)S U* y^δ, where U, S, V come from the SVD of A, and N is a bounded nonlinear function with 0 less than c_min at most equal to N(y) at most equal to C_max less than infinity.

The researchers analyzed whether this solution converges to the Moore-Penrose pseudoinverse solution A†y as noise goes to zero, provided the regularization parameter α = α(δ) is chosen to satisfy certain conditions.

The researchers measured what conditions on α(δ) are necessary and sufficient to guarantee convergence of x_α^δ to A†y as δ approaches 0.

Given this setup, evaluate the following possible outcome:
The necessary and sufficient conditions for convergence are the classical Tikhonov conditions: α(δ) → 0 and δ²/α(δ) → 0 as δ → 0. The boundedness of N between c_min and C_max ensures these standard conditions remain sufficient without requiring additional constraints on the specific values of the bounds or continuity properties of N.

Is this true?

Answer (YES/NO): NO